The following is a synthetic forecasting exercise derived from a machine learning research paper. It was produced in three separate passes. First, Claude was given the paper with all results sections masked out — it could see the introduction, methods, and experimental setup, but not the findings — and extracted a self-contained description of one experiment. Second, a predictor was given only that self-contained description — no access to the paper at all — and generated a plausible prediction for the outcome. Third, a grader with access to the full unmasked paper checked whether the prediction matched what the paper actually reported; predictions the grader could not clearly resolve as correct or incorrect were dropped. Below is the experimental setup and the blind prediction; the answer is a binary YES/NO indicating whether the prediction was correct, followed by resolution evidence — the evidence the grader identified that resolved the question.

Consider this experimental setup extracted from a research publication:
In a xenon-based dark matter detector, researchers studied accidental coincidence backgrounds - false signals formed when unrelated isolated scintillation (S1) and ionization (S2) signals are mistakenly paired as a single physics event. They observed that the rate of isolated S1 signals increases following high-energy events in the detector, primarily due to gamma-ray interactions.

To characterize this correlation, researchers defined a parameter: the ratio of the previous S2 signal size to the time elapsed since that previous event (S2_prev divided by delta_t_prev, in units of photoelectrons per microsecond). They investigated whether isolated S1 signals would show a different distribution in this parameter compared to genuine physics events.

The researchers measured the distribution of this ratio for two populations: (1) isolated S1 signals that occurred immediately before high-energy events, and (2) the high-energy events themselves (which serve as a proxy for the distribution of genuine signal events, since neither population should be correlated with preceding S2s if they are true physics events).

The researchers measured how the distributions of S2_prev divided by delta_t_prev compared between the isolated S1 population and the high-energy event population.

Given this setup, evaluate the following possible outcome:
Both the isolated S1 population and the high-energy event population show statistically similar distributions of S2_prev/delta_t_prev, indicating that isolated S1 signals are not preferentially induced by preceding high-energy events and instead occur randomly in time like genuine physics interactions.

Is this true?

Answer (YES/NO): NO